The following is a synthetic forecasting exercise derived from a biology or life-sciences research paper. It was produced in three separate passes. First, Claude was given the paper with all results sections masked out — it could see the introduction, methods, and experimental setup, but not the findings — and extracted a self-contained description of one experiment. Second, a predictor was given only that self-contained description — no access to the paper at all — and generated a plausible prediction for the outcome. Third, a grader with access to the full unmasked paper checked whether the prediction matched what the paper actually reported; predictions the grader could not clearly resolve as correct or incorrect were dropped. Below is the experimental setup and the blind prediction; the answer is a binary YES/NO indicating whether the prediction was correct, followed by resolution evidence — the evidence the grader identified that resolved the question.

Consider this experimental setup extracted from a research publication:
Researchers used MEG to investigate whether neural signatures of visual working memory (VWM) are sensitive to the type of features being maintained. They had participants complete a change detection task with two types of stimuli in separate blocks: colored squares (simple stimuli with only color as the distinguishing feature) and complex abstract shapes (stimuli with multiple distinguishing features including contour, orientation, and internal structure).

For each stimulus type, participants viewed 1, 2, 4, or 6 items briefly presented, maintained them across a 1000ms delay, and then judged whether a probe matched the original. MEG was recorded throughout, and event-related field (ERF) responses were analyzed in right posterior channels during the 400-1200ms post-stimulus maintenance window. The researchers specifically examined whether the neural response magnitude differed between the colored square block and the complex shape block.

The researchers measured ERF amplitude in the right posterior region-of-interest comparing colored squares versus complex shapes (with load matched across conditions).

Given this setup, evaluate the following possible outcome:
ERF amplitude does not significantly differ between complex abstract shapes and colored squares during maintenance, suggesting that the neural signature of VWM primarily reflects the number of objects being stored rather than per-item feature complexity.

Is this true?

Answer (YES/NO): YES